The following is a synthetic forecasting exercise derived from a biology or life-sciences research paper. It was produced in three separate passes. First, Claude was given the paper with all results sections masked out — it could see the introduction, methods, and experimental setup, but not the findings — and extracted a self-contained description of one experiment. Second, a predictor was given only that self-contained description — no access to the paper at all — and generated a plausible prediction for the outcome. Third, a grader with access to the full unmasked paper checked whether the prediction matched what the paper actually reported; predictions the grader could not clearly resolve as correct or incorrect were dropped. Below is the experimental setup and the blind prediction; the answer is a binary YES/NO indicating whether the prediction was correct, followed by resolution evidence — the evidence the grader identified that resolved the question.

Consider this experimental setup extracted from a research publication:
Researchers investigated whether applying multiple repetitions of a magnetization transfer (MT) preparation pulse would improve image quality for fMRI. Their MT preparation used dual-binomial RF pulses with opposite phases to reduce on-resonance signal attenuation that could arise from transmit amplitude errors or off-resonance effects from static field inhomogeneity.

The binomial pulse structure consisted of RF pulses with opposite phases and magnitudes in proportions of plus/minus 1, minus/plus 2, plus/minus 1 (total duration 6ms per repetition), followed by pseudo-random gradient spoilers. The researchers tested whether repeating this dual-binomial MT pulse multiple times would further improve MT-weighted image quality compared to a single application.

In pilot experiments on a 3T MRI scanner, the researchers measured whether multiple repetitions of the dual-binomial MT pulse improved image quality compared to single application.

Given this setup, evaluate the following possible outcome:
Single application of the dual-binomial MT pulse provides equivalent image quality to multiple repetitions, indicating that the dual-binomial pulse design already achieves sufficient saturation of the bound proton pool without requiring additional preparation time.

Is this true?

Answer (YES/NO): YES